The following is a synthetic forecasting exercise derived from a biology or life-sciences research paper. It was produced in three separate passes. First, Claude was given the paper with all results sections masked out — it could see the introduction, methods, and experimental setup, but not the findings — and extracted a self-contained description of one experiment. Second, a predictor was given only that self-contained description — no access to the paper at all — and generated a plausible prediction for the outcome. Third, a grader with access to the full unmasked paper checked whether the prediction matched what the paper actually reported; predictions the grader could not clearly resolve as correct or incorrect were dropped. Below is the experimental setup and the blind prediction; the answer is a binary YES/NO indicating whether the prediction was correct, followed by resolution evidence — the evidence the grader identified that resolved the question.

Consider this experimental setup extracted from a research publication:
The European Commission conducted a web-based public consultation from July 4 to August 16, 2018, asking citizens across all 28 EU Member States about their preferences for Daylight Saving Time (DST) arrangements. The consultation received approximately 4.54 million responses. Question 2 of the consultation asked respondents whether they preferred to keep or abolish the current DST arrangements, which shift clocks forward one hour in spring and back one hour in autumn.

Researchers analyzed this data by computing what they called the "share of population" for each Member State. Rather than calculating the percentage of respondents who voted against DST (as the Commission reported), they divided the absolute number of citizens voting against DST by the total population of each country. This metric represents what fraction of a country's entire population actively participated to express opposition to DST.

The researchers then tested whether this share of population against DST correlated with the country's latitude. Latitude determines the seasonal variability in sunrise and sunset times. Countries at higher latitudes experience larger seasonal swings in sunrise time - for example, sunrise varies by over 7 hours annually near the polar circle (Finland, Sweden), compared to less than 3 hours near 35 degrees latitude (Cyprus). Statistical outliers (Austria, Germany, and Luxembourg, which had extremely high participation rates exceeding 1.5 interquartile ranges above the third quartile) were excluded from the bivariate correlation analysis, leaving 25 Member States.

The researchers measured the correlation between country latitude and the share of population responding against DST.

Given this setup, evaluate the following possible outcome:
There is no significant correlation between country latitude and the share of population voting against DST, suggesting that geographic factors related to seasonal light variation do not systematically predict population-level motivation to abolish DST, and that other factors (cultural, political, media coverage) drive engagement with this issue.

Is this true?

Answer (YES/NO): NO